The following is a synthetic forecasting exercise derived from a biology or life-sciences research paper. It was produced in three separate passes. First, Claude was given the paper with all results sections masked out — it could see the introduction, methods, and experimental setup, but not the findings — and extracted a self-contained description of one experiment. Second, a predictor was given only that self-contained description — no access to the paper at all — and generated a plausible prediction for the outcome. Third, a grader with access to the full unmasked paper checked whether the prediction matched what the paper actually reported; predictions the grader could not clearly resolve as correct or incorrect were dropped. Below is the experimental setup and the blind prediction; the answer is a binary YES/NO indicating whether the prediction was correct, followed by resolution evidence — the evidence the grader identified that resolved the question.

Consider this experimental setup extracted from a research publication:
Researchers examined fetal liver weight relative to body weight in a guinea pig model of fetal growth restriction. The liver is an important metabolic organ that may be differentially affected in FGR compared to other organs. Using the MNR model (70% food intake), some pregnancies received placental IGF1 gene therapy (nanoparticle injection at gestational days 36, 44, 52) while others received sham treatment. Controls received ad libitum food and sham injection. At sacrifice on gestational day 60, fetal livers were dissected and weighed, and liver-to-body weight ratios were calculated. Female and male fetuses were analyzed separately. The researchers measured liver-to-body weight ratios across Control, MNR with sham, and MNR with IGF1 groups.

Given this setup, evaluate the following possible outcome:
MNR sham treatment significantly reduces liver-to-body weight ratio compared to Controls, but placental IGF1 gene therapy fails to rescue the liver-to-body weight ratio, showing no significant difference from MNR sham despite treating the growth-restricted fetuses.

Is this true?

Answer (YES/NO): NO